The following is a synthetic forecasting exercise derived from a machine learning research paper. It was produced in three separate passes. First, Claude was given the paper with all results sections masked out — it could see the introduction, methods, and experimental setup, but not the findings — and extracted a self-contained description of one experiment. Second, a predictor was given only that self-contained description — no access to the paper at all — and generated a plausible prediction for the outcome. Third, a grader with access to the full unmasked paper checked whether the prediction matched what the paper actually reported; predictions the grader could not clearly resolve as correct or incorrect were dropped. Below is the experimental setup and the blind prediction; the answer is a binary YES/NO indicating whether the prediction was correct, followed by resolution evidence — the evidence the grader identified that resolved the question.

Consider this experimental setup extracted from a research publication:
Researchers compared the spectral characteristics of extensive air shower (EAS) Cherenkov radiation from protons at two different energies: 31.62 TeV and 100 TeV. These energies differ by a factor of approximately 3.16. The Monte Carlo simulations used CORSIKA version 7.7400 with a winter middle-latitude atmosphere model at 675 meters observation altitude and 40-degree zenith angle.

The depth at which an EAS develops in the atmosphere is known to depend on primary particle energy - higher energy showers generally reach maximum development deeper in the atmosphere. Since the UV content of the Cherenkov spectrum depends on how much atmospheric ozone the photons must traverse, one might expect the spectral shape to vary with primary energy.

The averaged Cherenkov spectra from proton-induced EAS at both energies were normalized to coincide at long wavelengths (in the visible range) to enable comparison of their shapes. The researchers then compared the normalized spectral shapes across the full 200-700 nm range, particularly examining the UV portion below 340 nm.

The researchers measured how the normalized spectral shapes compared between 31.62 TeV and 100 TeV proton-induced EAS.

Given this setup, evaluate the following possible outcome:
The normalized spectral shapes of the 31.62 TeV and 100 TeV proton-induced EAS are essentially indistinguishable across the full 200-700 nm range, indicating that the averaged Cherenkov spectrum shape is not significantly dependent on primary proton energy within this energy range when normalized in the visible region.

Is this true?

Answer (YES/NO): YES